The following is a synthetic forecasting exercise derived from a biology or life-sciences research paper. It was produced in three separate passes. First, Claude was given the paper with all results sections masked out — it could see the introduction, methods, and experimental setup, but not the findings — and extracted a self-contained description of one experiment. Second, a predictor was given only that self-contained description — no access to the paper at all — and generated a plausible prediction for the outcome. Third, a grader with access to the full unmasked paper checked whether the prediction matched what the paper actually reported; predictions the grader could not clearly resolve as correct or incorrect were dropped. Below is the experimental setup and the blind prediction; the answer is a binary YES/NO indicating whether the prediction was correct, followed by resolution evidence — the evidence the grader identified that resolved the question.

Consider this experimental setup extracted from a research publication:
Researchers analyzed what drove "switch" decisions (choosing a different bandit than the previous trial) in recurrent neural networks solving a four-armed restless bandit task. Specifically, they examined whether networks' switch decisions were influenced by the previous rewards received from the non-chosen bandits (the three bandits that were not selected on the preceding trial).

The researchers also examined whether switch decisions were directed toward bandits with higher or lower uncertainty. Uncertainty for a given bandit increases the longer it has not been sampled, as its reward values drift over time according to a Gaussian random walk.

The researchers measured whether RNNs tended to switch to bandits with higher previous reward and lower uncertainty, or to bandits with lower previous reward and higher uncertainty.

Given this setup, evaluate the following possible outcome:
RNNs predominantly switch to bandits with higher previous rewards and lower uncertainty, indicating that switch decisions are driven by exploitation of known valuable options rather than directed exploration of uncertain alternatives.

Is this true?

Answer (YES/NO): YES